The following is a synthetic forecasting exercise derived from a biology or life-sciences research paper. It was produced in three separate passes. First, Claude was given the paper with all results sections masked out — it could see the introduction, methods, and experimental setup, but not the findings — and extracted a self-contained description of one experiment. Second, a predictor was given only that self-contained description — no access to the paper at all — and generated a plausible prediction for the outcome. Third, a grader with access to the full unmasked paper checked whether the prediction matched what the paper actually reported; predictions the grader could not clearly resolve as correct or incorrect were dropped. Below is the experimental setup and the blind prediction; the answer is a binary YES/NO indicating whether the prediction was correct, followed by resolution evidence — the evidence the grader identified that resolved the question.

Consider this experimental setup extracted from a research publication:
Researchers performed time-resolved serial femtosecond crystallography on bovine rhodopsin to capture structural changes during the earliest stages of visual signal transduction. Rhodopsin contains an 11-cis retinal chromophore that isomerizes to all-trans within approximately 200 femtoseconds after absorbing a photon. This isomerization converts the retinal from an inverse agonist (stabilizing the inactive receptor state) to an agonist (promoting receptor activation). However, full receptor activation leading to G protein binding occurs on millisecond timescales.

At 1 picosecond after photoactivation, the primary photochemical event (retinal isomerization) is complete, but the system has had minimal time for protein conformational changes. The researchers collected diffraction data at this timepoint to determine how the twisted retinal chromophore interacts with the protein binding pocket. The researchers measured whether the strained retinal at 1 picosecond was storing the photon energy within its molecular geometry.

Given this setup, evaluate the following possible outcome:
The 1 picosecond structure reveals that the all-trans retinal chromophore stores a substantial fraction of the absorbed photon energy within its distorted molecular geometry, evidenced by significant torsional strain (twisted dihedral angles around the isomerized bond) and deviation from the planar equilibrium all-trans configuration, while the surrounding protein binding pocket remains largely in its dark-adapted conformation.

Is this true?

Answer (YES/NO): NO